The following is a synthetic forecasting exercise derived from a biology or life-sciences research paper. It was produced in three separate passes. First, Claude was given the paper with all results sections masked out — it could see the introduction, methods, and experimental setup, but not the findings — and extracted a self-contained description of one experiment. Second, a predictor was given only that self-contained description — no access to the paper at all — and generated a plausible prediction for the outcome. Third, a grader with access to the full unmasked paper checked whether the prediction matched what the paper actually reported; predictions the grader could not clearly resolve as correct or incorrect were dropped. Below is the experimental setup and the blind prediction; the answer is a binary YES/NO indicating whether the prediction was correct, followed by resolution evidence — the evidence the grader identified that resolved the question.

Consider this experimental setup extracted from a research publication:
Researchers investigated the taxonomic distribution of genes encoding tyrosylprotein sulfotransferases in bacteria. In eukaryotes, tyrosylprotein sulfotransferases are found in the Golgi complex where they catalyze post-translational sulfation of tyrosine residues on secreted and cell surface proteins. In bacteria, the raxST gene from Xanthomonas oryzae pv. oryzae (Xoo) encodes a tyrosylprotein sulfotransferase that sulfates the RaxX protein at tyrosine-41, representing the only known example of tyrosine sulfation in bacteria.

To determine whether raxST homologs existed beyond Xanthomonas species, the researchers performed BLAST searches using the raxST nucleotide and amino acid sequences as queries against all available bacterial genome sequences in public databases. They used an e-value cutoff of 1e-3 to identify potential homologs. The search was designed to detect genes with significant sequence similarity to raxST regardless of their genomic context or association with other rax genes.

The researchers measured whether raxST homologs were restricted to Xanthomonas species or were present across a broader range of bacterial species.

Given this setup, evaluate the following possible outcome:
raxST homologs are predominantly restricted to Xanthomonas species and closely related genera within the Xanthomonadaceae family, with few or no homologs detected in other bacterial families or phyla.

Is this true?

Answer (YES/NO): NO